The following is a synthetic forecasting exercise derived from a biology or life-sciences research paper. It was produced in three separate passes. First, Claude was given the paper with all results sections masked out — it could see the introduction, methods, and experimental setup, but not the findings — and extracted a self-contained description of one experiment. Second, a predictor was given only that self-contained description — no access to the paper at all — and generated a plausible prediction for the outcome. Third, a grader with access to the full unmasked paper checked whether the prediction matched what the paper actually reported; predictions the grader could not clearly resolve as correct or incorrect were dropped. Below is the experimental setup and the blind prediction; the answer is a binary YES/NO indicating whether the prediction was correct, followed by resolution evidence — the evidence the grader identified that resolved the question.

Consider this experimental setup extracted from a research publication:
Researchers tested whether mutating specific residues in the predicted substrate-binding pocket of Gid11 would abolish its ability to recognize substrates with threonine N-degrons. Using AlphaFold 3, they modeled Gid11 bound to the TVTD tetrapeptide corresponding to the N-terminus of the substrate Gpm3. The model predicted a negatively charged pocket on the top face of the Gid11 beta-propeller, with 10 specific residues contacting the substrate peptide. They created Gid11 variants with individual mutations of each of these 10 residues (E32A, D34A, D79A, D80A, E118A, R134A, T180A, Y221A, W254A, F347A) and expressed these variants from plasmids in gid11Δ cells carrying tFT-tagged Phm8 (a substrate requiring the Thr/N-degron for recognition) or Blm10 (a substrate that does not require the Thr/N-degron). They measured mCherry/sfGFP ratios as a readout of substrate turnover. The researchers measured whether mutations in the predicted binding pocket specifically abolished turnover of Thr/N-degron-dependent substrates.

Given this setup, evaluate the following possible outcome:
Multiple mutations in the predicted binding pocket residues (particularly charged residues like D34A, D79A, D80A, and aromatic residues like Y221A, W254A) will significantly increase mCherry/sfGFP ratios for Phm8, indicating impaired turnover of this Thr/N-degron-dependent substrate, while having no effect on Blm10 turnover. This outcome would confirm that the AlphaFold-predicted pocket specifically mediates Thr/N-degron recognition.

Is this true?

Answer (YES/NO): YES